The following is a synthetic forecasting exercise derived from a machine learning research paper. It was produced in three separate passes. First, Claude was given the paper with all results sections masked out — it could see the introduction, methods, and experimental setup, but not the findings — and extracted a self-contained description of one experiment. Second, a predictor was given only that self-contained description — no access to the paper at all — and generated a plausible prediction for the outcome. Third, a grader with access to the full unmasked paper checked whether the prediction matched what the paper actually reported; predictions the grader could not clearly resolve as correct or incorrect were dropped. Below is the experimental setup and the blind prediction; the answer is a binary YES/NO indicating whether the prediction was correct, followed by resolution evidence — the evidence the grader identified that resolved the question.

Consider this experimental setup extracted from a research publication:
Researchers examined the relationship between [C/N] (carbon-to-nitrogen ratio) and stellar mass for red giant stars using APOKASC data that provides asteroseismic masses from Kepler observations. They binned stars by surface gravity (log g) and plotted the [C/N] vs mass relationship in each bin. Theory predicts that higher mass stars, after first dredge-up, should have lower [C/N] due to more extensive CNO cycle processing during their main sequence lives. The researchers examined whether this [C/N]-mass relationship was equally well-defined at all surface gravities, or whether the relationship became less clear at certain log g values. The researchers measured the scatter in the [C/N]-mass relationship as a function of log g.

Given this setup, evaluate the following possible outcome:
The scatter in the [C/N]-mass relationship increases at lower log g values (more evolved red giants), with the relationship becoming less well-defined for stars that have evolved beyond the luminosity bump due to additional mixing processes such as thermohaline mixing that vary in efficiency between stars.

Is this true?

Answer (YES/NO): NO